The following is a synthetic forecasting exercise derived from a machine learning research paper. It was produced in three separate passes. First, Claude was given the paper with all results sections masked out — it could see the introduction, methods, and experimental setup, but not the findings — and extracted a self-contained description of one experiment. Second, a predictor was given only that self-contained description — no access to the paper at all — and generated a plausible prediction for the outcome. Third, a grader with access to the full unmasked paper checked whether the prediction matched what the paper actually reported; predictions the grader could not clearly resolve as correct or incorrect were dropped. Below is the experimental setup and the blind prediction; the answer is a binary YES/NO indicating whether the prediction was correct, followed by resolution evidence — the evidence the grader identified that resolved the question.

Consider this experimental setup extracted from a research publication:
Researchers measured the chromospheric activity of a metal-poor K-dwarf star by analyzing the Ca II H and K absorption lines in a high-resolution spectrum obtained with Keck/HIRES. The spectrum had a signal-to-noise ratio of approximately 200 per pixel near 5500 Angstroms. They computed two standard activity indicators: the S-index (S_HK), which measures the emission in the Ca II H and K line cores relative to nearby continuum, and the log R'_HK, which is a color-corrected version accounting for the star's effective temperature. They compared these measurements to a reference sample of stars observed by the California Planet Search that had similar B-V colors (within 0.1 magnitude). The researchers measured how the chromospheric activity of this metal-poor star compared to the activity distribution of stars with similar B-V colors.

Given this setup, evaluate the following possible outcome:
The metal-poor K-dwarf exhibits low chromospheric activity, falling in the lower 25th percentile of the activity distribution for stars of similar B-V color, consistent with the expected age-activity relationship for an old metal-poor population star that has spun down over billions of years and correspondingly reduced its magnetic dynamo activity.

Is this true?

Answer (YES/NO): NO